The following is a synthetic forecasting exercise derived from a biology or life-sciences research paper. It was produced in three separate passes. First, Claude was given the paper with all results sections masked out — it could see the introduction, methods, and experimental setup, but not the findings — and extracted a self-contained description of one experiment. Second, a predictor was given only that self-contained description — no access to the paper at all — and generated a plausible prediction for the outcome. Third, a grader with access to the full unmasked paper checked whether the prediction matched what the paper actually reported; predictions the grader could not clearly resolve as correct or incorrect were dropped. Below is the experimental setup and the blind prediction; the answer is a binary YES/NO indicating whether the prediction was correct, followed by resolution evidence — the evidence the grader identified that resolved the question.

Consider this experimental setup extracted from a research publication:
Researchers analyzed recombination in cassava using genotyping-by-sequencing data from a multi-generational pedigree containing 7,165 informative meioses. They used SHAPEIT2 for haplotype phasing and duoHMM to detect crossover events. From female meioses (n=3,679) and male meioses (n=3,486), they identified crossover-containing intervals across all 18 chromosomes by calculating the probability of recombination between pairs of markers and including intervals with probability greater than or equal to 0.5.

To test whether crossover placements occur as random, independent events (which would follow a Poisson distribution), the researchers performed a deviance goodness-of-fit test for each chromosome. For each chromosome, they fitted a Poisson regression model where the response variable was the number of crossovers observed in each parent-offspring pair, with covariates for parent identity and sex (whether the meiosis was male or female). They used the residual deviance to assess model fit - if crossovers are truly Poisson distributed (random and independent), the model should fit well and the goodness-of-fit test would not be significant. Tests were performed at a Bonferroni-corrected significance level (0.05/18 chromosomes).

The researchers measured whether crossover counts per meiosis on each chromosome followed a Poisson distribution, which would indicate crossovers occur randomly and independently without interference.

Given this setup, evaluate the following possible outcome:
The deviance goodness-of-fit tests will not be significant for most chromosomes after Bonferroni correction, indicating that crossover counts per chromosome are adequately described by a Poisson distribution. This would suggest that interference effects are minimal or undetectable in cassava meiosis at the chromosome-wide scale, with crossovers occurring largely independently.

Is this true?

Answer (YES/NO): NO